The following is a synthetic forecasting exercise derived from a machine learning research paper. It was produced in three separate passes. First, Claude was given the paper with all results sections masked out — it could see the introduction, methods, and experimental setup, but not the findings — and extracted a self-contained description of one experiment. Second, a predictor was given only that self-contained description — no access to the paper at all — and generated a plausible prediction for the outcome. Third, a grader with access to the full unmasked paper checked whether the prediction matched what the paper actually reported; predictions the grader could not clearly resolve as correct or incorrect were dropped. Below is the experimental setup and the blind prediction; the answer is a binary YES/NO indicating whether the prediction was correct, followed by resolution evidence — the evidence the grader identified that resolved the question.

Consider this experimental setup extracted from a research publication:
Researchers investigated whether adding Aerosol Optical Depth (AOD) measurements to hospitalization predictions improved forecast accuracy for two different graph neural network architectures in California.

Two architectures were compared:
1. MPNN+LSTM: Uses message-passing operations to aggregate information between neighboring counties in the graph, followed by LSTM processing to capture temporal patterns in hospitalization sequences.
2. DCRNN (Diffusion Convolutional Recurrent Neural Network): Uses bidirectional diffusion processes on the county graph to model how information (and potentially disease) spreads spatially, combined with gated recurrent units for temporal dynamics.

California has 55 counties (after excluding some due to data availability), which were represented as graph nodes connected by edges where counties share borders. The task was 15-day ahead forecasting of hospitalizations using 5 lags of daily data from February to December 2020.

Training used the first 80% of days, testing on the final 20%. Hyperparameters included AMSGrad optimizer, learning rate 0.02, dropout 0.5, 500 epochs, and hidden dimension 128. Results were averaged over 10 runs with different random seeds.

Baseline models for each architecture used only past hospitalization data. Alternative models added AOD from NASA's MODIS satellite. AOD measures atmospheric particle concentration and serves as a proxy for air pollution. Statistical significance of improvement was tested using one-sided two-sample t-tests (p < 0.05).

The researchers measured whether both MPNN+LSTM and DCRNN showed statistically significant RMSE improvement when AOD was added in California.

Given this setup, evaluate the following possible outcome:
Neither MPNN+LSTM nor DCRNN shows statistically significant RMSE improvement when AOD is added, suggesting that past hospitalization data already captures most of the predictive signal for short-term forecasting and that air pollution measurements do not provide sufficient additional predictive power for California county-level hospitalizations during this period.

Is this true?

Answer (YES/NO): NO